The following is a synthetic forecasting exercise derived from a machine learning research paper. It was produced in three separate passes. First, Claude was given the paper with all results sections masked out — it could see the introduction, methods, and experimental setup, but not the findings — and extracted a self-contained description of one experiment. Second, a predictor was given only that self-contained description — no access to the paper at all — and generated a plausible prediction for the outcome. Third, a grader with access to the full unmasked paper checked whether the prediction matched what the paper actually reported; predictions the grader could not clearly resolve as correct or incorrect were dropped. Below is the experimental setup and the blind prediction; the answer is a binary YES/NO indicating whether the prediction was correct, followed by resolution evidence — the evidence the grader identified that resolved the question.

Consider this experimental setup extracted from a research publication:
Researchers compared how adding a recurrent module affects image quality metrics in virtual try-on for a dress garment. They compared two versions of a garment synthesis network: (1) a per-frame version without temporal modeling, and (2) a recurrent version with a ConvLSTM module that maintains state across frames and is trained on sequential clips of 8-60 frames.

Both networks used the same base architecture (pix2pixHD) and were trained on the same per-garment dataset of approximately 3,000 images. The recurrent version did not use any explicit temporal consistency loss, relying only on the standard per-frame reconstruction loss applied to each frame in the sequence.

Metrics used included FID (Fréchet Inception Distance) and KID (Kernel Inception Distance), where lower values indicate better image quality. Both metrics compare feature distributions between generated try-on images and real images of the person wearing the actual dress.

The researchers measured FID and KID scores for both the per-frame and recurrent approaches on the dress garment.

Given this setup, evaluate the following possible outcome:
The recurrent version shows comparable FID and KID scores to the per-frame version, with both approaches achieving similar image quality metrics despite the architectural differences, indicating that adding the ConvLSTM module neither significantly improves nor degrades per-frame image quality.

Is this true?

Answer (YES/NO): YES